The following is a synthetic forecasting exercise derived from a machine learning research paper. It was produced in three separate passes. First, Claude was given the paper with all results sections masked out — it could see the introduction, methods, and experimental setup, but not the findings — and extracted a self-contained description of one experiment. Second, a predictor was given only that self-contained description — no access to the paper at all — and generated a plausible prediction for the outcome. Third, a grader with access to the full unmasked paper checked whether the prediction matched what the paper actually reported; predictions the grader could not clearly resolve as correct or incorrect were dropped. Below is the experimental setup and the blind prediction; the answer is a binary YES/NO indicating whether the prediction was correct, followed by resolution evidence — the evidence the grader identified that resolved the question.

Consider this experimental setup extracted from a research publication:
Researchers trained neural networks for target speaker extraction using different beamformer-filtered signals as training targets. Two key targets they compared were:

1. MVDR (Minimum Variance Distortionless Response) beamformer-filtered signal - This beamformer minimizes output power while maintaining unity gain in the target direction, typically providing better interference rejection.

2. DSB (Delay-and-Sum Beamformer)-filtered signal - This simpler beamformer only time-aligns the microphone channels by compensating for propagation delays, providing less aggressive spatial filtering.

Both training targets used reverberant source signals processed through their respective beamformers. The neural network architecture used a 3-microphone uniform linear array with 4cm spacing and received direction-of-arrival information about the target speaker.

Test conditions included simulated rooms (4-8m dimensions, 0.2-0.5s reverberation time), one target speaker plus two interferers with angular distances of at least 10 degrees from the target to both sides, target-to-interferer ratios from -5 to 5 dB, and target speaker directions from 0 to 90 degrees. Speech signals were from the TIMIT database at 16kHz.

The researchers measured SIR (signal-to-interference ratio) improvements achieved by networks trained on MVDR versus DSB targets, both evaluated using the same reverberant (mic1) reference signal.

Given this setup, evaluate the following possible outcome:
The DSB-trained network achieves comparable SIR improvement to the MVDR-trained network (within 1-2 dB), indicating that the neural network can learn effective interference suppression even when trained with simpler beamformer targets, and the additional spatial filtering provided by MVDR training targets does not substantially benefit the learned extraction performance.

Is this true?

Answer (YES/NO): NO